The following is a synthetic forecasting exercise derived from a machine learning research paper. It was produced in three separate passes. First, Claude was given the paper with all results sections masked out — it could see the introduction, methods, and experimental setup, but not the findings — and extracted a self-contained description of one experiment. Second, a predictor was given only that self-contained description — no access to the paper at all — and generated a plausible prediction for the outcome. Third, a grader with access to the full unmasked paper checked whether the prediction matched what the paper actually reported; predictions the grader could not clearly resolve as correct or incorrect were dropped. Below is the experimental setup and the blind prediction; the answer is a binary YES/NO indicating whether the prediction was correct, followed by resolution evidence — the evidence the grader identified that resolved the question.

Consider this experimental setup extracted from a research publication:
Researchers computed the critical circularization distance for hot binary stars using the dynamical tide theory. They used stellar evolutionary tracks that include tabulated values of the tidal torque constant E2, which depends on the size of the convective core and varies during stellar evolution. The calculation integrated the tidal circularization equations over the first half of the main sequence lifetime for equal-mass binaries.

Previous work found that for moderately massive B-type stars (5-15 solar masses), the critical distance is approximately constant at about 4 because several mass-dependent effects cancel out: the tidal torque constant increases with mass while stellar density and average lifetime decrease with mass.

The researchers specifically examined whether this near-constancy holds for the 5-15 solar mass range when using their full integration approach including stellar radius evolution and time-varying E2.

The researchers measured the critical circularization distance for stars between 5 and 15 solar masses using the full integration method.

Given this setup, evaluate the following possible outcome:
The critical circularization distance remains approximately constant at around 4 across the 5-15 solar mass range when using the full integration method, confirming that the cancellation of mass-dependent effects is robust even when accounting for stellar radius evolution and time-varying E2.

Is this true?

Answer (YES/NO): NO